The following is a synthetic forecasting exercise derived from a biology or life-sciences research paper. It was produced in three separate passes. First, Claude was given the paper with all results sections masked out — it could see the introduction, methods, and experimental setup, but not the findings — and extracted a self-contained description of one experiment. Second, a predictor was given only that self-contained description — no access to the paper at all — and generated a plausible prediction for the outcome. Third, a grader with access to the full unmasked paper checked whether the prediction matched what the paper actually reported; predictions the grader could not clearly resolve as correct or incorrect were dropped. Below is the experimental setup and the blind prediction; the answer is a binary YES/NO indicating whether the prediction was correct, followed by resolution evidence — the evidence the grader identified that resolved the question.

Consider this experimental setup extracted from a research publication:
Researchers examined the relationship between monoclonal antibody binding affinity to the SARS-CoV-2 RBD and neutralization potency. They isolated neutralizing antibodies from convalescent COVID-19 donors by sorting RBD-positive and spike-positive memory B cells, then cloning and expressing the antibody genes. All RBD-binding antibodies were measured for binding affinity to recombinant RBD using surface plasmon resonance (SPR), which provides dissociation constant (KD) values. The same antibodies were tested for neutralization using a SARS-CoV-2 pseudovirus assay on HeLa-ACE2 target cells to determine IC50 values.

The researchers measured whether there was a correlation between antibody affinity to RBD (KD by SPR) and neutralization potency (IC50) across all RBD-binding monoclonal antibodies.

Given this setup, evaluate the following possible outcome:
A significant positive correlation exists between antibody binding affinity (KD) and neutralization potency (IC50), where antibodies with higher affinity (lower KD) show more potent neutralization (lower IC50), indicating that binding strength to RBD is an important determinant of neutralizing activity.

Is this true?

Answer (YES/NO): NO